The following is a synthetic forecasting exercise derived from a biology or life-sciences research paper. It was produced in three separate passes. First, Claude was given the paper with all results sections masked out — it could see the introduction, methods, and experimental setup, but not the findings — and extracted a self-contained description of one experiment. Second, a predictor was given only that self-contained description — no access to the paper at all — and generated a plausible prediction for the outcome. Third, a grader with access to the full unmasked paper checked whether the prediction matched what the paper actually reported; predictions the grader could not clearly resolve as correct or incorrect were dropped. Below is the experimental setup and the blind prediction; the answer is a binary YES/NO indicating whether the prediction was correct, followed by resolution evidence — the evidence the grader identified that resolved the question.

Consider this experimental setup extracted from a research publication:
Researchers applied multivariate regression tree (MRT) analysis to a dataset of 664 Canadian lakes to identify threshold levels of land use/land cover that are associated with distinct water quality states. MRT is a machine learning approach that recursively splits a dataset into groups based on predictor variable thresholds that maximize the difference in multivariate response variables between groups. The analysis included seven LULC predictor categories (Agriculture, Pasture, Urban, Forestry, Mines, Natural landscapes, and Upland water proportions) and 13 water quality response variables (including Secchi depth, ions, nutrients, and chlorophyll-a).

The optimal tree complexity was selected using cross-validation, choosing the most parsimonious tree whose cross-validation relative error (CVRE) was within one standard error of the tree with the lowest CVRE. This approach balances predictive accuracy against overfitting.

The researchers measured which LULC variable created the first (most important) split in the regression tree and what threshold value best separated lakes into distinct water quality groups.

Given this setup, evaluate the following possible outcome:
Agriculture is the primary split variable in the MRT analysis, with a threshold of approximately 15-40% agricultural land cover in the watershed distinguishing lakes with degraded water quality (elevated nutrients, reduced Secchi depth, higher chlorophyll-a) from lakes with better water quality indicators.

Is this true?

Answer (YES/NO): NO